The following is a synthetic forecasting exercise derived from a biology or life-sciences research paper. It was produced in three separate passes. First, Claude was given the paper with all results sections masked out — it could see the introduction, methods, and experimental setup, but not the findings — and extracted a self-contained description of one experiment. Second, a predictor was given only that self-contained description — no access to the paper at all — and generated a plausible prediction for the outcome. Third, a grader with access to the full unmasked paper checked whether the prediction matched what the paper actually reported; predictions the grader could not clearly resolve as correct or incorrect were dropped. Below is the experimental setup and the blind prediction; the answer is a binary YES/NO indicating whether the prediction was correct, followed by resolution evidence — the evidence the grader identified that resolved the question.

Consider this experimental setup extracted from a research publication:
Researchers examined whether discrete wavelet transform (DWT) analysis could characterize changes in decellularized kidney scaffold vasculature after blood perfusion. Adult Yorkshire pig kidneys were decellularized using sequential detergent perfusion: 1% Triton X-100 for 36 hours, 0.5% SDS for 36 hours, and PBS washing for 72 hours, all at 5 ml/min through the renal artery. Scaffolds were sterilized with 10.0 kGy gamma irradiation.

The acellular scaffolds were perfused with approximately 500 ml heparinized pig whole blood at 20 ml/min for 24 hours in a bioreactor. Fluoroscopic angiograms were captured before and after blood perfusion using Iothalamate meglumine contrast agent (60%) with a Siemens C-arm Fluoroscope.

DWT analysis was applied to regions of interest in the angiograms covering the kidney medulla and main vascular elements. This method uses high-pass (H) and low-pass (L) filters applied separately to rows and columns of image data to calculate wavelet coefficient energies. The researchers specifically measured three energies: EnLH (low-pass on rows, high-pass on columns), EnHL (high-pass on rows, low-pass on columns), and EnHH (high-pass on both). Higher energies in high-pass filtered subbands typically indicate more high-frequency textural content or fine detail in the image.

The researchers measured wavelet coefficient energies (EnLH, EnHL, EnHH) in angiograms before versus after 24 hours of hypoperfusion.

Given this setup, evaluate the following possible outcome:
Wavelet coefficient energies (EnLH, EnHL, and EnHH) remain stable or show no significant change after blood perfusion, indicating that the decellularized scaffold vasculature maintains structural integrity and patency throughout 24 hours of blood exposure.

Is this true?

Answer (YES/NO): NO